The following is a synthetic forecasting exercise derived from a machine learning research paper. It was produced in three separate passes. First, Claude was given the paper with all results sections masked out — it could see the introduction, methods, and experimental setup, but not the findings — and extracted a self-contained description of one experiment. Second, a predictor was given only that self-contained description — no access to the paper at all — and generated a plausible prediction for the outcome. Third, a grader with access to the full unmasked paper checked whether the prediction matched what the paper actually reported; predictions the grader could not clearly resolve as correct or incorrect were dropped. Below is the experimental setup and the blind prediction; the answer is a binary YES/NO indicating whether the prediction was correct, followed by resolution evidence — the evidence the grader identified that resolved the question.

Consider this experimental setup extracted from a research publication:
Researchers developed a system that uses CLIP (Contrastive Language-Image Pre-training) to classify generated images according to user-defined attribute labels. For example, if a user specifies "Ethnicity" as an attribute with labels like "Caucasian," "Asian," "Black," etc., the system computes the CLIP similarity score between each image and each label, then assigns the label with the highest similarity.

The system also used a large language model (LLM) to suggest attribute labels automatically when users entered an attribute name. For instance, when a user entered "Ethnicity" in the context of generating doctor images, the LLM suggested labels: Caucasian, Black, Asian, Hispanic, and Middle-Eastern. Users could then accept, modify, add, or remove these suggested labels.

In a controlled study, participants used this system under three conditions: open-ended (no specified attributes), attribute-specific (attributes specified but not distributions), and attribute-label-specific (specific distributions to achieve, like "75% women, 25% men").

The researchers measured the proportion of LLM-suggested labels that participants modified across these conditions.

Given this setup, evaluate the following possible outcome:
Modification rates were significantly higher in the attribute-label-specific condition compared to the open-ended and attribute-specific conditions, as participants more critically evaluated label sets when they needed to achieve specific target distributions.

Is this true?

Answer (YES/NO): YES